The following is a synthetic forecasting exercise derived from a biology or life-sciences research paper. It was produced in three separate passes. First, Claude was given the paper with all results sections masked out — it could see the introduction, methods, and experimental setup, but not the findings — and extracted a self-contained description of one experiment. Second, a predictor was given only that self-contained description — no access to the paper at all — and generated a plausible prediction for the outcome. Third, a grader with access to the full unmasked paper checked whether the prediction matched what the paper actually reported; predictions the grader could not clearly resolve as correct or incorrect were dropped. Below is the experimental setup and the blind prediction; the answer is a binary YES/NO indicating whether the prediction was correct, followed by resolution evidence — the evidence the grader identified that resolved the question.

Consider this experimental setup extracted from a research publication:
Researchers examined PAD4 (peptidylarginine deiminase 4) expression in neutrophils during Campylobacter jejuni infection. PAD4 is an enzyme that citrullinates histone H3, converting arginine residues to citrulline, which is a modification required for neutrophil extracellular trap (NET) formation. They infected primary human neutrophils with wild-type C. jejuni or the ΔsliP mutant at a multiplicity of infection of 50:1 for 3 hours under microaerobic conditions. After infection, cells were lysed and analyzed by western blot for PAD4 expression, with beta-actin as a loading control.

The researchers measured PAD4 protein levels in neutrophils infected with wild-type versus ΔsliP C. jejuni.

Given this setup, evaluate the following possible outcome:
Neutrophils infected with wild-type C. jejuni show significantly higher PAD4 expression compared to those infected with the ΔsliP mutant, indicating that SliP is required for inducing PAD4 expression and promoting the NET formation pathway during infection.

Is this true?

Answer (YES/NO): YES